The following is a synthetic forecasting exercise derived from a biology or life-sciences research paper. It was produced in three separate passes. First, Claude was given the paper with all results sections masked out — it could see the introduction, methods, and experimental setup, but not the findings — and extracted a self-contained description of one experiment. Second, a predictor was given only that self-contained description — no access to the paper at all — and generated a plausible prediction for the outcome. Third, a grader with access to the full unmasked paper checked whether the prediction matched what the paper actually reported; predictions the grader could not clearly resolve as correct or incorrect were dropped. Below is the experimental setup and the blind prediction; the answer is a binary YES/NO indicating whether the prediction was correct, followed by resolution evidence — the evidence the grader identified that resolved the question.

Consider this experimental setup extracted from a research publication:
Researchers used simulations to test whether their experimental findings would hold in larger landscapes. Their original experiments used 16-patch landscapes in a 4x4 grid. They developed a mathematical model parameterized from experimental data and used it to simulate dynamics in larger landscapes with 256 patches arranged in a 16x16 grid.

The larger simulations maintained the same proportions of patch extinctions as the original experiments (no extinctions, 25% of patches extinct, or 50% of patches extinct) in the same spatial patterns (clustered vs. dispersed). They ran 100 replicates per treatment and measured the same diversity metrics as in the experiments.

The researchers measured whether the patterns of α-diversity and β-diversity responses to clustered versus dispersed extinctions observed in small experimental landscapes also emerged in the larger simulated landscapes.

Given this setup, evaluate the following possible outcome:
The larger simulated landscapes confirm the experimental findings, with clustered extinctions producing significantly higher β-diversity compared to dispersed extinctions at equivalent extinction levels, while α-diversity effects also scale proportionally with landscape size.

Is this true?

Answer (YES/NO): NO